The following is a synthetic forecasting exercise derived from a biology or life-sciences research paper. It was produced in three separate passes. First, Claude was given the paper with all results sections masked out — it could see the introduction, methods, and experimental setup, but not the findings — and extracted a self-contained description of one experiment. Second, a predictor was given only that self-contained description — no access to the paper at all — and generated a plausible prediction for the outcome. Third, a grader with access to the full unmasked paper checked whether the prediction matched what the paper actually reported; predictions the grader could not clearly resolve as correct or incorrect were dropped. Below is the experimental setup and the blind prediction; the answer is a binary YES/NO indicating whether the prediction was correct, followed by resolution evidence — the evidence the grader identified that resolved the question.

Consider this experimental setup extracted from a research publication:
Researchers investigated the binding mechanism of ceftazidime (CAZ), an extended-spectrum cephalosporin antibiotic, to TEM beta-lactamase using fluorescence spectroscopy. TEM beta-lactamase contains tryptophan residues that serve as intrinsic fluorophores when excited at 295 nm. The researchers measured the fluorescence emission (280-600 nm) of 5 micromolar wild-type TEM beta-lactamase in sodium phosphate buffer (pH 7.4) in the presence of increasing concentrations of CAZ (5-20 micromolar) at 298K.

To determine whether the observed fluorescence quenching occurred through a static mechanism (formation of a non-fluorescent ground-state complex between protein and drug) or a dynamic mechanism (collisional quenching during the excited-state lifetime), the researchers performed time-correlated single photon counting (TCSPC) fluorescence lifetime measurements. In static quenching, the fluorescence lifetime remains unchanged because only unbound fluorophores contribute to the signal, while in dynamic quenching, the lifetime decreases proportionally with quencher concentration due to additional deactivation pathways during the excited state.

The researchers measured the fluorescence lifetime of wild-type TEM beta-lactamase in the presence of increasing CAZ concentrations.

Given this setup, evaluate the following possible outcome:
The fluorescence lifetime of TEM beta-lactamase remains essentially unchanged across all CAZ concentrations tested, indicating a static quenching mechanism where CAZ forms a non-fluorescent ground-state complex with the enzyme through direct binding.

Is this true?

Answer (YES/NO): NO